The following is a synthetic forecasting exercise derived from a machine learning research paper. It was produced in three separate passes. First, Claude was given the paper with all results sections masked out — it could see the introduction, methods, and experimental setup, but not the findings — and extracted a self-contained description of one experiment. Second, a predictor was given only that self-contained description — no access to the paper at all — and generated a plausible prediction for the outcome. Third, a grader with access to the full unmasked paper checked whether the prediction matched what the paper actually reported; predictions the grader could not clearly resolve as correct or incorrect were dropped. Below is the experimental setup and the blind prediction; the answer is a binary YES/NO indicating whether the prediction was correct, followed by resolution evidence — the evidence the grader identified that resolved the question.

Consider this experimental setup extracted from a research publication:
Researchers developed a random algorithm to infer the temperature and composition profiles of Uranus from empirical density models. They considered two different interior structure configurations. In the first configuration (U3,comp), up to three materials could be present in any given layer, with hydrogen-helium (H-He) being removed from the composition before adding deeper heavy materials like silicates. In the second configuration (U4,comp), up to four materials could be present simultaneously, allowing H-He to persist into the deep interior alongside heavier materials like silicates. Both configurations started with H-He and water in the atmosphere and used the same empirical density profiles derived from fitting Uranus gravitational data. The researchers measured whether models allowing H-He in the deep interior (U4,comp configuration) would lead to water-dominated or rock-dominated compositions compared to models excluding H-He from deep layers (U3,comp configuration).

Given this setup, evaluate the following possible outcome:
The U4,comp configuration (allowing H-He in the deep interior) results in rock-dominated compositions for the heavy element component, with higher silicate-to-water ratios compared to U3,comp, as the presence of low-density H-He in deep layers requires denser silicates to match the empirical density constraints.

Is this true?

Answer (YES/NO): YES